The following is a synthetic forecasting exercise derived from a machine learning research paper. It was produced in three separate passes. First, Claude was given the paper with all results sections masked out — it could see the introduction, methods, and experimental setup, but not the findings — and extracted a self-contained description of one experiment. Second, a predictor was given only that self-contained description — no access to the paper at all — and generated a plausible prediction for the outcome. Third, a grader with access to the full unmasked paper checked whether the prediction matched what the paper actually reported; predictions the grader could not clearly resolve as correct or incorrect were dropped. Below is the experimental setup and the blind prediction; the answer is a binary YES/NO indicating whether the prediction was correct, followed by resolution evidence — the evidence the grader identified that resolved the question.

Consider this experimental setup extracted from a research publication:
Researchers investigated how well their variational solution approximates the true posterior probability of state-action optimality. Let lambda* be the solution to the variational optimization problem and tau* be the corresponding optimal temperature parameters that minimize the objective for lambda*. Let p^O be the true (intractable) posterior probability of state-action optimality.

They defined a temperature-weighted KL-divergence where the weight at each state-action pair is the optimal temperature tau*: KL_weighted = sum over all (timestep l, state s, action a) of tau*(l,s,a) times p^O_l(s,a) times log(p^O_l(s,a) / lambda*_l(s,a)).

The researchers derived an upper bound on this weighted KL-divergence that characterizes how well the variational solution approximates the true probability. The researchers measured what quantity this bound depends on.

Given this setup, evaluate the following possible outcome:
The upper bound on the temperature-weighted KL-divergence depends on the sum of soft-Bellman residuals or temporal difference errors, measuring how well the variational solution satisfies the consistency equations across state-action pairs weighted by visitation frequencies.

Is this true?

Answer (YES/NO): NO